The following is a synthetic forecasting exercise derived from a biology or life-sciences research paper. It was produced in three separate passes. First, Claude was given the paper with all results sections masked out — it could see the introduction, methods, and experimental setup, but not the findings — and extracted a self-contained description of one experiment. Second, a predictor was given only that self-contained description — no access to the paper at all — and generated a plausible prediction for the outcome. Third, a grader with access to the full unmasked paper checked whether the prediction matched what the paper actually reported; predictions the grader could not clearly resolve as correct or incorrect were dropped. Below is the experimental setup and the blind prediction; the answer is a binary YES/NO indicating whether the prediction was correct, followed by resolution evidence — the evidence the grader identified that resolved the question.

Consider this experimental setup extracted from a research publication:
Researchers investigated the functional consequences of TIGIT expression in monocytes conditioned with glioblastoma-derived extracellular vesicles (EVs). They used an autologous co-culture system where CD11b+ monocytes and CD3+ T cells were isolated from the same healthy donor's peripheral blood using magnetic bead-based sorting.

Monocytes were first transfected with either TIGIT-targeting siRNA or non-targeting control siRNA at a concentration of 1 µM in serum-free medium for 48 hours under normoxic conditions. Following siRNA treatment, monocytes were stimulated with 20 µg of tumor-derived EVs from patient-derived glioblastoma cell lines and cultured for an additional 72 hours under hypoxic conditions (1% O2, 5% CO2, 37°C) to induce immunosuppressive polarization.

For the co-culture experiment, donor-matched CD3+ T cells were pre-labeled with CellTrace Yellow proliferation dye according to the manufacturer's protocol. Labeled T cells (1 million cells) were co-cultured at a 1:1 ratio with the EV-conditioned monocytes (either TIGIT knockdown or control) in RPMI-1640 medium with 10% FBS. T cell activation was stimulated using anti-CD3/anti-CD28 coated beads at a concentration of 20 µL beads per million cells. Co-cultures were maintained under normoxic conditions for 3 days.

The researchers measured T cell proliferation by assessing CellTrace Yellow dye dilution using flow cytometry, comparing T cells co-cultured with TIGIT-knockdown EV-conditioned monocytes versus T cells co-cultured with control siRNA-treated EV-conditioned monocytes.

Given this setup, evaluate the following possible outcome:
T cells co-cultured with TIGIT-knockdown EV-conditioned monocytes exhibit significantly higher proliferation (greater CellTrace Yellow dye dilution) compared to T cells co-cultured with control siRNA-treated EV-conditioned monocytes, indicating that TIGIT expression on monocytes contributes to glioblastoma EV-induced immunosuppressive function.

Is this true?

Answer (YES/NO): YES